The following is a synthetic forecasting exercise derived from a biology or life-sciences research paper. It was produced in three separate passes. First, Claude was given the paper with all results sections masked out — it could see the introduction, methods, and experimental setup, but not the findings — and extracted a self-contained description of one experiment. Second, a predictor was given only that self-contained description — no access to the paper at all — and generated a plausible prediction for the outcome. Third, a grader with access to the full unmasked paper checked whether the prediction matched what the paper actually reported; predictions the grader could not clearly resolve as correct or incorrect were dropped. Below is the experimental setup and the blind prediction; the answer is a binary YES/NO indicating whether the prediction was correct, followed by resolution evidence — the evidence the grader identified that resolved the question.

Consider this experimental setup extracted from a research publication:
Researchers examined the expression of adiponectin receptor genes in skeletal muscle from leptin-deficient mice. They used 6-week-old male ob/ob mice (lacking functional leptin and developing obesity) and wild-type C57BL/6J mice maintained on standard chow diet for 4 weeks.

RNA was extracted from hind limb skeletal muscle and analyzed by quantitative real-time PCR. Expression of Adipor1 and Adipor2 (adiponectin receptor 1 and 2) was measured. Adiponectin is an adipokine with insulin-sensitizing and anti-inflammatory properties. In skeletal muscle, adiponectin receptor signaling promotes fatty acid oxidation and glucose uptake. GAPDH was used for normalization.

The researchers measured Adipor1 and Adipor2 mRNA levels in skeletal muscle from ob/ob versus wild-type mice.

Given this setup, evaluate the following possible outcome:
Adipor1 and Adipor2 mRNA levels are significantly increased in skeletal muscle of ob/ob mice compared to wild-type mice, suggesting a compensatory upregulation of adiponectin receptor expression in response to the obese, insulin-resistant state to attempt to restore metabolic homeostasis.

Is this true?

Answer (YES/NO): NO